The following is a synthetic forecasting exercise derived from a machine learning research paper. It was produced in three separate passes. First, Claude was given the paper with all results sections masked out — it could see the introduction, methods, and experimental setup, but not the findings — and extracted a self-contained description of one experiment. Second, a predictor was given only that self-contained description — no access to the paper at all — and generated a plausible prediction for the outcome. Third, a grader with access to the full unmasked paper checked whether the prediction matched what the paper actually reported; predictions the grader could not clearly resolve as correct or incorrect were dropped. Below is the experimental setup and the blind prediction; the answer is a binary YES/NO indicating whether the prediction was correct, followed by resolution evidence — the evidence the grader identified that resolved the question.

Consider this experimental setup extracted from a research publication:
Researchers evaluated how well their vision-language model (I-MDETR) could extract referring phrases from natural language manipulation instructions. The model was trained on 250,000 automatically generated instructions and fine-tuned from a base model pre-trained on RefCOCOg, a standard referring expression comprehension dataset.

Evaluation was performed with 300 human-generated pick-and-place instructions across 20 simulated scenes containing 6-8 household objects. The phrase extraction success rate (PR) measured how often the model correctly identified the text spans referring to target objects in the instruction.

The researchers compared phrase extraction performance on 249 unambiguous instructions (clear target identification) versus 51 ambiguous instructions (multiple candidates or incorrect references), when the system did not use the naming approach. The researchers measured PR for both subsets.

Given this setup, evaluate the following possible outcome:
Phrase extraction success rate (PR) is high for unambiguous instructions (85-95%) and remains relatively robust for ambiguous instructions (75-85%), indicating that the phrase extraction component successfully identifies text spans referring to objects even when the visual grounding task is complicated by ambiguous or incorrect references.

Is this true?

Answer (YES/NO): NO